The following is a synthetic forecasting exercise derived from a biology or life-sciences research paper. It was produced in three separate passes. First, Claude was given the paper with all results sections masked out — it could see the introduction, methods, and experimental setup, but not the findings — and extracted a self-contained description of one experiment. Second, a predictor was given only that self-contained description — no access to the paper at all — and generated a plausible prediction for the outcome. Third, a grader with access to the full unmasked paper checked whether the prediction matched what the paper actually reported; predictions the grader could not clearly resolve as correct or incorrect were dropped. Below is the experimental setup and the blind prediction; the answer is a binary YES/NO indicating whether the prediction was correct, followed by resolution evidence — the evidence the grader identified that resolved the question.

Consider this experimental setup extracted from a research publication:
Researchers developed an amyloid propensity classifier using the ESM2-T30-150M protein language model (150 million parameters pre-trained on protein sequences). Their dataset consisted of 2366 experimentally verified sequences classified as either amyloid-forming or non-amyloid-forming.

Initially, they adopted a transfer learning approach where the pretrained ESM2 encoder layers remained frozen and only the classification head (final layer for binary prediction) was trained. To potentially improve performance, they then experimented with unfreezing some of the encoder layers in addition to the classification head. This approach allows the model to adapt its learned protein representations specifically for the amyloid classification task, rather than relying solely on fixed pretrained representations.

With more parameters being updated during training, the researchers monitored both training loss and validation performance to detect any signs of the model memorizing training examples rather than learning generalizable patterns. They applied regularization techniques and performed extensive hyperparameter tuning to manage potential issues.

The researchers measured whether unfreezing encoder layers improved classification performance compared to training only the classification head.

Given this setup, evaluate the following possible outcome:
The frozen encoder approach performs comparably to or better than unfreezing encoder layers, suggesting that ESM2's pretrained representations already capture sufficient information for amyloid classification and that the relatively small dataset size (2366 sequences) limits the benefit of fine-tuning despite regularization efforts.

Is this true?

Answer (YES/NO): YES